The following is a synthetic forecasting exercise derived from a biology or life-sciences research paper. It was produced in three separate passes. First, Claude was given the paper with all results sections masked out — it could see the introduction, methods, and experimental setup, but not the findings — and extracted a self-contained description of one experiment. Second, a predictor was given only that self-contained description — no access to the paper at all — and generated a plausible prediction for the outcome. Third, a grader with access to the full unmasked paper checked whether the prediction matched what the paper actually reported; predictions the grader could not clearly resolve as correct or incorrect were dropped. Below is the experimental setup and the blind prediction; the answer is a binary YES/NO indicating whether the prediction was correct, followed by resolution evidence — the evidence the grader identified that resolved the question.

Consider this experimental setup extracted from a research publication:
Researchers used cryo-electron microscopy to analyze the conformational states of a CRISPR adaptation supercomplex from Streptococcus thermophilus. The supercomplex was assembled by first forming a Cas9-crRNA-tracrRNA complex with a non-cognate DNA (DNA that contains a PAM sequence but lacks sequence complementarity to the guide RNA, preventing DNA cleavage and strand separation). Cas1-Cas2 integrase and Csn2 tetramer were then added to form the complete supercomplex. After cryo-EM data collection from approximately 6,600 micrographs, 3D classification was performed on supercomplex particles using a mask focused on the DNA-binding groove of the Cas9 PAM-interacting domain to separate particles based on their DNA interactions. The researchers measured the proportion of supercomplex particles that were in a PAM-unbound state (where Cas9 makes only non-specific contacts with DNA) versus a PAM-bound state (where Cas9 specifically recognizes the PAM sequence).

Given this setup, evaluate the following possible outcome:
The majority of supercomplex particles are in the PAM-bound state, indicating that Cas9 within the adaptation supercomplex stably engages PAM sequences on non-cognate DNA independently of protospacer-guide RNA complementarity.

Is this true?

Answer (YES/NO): NO